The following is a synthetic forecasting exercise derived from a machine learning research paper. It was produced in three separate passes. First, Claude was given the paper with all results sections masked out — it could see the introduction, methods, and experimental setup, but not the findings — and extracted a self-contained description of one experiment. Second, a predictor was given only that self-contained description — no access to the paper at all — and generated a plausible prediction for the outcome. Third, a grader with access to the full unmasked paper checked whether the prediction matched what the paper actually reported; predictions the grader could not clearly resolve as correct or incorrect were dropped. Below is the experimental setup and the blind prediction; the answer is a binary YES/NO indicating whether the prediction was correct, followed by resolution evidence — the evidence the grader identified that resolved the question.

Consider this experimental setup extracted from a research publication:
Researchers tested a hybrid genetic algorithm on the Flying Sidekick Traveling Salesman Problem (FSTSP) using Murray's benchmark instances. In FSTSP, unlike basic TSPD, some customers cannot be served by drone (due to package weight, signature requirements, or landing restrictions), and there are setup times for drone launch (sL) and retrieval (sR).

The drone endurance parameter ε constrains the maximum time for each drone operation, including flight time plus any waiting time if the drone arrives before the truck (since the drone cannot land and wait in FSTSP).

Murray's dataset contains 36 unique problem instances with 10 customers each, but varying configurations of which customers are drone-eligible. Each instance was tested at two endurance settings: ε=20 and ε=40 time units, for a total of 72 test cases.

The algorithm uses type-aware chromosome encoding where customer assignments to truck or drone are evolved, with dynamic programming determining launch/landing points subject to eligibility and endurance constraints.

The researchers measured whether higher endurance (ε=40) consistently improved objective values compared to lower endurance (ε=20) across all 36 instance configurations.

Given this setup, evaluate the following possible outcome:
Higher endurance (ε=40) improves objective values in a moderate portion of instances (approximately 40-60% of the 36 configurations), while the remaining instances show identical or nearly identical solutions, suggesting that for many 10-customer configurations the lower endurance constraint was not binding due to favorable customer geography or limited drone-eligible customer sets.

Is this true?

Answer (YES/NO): NO